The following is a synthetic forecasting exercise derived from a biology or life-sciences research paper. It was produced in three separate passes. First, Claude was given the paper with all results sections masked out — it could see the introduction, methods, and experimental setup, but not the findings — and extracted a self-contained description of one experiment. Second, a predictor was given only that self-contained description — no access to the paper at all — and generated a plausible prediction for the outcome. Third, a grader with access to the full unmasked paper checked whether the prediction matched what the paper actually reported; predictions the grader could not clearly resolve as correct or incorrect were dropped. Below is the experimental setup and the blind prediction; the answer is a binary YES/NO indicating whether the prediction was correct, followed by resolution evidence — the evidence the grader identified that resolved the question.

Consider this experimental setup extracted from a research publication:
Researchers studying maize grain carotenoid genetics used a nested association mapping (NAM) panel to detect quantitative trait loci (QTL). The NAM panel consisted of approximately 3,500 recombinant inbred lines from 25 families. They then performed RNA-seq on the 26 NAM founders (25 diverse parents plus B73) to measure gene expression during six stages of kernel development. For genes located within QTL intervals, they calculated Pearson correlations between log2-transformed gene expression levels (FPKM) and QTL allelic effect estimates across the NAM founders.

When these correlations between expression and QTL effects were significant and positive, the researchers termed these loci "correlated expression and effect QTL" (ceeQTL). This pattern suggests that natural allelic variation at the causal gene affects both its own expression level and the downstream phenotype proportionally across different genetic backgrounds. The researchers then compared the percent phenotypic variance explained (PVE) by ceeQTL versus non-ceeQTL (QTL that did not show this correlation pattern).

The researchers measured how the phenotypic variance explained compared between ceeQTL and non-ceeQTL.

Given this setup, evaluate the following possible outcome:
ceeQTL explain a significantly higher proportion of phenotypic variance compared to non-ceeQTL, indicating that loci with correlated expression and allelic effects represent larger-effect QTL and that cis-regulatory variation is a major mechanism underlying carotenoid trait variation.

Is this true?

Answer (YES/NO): YES